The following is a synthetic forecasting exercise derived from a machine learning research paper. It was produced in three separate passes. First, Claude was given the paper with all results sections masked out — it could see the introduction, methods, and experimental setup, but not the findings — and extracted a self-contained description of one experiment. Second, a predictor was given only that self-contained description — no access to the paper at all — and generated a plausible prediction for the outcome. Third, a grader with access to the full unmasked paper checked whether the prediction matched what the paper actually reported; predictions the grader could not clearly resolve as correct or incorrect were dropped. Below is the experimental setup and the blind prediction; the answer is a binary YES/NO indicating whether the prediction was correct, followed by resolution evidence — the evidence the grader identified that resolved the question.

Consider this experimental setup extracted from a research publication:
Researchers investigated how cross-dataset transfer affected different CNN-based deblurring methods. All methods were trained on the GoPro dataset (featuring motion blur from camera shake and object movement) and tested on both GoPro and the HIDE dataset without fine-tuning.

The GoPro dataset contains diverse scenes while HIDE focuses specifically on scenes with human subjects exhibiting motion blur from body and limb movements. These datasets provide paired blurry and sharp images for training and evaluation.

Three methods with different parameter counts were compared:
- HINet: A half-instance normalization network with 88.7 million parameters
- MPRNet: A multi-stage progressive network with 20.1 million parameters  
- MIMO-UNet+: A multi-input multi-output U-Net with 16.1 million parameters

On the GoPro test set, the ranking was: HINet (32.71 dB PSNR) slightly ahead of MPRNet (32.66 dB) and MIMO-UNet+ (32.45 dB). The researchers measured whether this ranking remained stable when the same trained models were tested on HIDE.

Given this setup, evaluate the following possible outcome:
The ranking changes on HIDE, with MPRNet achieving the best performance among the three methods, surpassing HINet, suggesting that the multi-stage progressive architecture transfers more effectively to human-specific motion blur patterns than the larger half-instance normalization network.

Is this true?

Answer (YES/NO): YES